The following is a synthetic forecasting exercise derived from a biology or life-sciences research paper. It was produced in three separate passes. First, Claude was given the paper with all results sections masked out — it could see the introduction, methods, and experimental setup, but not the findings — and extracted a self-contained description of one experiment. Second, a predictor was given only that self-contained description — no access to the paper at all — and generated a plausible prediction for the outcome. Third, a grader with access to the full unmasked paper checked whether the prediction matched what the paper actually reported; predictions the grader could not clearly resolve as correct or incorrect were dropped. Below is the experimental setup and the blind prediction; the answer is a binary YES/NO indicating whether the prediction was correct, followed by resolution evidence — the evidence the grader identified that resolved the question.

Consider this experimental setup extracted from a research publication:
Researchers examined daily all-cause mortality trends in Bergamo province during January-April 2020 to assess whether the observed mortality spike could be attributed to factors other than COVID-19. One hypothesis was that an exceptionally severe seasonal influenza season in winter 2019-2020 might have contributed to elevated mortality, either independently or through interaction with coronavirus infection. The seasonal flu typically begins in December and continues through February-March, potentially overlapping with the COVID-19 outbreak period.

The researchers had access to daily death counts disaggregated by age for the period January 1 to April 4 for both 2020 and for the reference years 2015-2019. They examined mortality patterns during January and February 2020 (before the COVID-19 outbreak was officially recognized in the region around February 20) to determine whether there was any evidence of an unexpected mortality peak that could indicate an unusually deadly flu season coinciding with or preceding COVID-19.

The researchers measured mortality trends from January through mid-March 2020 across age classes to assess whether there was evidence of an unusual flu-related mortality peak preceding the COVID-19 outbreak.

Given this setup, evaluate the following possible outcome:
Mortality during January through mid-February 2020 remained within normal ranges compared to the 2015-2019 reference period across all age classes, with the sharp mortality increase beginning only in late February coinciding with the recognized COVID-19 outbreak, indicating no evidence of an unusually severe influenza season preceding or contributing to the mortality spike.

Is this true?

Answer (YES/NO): NO